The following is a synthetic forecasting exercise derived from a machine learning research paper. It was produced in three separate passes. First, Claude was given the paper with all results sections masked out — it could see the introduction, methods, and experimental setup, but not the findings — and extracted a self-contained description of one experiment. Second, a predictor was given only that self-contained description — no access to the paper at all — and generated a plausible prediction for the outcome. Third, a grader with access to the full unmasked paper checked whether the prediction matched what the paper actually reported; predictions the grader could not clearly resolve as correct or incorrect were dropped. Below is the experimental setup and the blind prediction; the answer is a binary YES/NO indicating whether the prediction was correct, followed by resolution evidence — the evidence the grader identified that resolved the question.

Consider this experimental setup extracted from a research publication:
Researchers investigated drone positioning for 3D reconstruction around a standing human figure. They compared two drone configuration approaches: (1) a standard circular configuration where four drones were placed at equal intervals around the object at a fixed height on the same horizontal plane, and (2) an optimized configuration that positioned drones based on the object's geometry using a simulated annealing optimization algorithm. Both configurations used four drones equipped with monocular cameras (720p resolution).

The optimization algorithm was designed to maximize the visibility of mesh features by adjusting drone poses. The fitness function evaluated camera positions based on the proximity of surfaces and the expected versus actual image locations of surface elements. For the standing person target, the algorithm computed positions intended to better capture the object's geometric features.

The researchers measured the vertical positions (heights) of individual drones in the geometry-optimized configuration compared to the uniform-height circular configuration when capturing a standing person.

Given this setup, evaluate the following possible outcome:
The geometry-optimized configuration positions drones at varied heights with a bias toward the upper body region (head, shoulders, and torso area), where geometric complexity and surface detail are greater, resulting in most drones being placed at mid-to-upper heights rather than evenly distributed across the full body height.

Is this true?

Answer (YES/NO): NO